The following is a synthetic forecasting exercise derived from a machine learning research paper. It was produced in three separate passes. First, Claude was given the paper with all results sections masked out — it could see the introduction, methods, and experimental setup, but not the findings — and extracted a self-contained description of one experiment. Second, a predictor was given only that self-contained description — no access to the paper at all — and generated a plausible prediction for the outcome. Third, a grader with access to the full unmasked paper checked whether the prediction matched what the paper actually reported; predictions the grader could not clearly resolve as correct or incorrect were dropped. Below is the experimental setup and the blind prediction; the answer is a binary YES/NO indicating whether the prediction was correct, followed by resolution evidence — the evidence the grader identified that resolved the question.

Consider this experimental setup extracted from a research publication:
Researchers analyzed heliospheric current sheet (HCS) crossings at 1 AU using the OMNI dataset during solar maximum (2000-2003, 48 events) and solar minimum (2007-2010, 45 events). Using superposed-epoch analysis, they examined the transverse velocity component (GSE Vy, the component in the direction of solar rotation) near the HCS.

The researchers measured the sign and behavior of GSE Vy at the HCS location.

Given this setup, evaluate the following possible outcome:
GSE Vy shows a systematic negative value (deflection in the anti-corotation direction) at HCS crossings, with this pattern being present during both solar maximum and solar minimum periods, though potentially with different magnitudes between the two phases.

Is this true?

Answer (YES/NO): NO